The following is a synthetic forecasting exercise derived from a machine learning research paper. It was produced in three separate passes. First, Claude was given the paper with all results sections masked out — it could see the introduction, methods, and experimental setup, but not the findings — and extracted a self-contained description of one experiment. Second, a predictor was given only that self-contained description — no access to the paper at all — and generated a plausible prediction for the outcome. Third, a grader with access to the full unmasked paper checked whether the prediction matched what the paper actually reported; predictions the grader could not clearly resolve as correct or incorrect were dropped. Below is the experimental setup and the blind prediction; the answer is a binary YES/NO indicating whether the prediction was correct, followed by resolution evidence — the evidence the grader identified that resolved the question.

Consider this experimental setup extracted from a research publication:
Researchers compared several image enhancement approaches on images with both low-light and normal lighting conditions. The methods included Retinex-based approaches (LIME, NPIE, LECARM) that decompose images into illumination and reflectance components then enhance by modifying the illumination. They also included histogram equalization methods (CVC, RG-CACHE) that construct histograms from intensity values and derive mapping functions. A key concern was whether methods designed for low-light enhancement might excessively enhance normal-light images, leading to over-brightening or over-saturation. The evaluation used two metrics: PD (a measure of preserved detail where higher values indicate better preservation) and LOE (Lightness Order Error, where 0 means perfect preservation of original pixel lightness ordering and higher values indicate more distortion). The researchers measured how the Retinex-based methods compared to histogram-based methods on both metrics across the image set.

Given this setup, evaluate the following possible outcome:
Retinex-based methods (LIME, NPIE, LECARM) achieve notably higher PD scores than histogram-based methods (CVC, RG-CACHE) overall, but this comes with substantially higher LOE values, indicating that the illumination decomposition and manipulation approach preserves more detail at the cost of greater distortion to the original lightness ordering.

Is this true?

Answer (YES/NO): NO